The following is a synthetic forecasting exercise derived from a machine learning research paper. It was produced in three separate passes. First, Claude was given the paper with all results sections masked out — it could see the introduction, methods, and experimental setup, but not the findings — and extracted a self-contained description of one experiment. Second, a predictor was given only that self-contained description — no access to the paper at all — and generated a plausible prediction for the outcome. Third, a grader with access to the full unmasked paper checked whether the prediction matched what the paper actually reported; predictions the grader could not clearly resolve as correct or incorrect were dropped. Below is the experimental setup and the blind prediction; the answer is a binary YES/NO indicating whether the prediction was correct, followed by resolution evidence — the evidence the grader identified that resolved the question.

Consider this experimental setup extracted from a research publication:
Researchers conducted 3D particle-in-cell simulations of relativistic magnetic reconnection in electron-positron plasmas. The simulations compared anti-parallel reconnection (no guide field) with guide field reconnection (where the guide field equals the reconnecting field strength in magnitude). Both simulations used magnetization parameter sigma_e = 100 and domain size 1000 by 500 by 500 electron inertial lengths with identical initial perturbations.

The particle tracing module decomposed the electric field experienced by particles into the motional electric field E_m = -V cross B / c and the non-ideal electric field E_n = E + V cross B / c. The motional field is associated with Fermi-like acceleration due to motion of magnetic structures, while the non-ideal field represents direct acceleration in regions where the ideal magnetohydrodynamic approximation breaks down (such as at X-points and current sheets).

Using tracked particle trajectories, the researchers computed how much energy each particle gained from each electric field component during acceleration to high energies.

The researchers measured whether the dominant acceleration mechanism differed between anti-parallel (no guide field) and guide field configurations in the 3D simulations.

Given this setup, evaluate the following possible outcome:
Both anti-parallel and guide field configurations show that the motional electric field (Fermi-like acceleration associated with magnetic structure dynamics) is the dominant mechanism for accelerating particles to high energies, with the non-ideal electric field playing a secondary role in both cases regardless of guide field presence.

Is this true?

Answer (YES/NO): NO